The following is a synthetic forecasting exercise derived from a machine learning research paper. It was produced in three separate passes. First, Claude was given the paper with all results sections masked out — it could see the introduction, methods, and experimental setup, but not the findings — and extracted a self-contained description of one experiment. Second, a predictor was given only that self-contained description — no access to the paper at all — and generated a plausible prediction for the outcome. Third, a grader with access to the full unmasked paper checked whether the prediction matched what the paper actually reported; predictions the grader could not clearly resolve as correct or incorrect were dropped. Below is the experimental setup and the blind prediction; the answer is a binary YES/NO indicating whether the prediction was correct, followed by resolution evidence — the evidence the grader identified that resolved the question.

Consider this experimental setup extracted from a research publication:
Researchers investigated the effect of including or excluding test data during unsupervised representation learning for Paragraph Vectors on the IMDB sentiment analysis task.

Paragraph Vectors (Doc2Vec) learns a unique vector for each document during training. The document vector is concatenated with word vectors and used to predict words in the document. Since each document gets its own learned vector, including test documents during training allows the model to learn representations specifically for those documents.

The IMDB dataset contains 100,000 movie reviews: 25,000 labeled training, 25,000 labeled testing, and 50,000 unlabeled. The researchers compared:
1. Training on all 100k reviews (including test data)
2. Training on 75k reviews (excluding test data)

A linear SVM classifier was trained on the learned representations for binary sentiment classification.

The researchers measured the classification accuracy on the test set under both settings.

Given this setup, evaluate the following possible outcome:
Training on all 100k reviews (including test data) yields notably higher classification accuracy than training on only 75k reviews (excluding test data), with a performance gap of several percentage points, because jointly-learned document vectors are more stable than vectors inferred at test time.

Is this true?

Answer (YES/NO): NO